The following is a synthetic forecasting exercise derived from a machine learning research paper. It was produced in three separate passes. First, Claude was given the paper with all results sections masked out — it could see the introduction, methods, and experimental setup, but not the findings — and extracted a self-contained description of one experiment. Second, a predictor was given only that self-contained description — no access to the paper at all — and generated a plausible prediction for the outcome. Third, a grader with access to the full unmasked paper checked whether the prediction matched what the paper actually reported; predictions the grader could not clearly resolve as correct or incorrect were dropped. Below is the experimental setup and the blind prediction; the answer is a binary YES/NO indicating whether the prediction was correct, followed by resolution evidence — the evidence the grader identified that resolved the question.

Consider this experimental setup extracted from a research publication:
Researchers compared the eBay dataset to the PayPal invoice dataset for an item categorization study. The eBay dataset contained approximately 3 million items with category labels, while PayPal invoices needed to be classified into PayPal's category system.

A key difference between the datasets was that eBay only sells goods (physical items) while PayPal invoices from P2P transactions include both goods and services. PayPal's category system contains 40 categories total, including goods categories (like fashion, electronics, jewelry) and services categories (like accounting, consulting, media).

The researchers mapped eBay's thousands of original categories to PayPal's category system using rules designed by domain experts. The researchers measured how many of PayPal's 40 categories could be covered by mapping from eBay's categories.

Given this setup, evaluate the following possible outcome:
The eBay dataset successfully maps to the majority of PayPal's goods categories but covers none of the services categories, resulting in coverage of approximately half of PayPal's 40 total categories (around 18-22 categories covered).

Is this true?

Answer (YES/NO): NO